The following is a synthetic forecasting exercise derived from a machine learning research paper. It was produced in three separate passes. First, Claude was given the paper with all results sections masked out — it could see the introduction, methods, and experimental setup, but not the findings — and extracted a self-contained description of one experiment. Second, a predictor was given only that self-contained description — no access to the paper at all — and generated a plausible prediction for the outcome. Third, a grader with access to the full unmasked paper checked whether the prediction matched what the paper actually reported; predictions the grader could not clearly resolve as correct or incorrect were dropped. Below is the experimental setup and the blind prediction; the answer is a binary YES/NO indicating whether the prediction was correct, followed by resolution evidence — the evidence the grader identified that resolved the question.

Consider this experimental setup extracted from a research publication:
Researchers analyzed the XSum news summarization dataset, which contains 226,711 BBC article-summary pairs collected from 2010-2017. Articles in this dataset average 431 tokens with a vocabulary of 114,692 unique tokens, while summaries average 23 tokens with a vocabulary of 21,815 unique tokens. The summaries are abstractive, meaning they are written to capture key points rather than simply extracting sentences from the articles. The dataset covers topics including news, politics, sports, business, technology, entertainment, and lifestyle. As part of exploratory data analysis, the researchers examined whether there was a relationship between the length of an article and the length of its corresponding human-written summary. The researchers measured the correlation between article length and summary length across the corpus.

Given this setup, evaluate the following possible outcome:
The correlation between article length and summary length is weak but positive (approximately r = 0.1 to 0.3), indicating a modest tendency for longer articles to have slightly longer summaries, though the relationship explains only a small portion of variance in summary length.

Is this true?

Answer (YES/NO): NO